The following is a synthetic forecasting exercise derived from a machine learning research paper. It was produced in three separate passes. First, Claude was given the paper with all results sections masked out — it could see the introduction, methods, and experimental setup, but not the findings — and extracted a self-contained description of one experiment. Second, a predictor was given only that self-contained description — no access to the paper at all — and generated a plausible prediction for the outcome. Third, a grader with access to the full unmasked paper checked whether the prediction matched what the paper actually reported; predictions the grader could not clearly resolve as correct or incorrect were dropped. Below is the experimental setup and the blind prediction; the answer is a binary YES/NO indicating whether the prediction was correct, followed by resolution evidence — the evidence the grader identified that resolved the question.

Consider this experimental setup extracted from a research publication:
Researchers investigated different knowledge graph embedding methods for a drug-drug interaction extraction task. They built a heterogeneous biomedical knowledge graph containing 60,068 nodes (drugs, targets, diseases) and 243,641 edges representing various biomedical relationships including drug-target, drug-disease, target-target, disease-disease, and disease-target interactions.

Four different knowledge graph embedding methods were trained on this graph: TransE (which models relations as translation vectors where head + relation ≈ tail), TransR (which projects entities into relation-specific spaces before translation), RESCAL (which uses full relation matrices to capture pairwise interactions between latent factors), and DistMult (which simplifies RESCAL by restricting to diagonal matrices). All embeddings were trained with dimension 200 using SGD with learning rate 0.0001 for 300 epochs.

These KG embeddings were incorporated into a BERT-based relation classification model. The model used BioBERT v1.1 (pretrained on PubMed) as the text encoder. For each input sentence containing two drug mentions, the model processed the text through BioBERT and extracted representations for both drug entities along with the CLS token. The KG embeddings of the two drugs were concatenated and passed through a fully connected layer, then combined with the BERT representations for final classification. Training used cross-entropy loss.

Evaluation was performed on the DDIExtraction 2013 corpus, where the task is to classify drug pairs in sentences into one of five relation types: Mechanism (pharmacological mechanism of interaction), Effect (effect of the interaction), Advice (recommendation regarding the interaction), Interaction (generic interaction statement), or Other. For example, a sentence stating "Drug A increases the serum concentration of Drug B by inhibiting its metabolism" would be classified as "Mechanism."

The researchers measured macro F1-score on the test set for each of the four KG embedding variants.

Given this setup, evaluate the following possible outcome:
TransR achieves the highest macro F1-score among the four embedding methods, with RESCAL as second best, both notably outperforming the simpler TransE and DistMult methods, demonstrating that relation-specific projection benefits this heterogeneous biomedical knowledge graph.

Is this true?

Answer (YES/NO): NO